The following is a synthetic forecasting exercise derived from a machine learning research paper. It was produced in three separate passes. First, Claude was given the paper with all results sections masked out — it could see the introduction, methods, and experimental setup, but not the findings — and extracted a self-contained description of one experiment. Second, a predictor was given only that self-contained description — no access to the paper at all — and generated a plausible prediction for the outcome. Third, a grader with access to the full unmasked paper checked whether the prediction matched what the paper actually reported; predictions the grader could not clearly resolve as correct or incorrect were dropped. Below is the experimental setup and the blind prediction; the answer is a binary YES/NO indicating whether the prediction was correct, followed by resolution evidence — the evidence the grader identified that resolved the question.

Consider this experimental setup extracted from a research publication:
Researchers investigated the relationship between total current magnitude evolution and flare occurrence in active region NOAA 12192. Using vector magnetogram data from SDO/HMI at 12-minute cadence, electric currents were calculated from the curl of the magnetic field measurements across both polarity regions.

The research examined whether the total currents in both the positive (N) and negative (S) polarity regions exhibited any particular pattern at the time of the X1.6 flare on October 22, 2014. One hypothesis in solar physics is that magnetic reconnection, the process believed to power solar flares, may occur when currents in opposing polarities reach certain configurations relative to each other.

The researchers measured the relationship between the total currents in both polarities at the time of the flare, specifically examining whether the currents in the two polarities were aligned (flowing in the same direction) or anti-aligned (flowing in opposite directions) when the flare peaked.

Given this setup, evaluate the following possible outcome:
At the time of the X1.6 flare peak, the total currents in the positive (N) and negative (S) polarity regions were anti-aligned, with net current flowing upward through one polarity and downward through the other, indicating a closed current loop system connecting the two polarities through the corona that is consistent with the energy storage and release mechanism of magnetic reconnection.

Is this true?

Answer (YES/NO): NO